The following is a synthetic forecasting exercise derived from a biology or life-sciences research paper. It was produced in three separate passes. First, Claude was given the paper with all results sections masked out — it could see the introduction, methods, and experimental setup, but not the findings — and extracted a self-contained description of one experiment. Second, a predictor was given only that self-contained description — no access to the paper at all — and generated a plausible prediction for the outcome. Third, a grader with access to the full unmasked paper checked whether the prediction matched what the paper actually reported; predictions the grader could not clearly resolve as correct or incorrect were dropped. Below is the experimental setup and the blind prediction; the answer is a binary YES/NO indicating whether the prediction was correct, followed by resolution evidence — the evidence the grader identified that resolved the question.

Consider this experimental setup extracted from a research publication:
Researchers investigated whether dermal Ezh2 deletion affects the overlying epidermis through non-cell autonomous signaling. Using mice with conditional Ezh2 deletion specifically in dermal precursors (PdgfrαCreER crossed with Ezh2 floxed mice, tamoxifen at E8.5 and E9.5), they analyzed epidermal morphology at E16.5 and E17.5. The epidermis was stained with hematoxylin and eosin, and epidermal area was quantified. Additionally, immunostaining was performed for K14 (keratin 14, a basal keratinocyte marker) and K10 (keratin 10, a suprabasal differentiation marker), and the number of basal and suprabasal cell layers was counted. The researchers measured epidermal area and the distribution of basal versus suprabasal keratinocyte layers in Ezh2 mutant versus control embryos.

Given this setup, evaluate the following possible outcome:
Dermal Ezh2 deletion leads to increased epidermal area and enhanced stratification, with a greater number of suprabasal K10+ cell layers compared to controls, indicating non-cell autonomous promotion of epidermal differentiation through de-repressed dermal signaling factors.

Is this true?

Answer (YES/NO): YES